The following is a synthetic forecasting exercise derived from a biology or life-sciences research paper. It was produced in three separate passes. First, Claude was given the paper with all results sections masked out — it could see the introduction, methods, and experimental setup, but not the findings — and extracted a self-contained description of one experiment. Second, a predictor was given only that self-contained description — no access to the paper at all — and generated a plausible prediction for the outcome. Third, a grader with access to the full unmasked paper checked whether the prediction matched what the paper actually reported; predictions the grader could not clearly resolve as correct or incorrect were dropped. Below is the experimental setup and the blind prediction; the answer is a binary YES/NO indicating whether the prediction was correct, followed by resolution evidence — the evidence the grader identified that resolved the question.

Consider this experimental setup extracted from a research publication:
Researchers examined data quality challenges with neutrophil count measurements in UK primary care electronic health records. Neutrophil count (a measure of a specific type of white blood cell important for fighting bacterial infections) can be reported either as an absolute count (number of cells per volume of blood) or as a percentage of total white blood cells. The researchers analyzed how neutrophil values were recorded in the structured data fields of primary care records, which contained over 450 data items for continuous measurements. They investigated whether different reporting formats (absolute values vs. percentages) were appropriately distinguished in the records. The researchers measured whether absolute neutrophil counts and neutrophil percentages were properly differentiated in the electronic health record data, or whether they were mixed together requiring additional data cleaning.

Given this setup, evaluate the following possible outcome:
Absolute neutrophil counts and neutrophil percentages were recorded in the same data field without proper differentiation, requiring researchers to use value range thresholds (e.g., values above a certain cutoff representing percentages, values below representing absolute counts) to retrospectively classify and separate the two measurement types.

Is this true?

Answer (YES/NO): NO